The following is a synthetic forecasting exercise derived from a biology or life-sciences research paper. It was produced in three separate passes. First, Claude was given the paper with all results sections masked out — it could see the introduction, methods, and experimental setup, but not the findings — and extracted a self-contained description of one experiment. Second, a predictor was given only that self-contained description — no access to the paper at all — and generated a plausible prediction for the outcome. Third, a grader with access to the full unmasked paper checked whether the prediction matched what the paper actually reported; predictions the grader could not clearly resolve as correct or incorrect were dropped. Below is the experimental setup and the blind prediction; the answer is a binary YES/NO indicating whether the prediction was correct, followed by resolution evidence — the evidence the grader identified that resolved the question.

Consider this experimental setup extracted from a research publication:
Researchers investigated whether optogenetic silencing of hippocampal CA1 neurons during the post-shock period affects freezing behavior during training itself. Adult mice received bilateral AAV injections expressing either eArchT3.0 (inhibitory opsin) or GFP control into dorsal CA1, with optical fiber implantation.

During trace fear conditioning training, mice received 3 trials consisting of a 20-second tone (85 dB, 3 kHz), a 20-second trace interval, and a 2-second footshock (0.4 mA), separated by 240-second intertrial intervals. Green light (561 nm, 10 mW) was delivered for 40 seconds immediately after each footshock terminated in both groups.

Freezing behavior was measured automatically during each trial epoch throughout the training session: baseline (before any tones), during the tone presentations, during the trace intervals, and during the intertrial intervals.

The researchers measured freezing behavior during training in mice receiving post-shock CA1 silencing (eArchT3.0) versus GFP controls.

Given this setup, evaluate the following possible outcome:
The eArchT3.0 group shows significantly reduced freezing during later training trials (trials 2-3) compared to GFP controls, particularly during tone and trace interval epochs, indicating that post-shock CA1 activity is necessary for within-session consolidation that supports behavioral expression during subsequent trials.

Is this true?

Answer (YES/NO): NO